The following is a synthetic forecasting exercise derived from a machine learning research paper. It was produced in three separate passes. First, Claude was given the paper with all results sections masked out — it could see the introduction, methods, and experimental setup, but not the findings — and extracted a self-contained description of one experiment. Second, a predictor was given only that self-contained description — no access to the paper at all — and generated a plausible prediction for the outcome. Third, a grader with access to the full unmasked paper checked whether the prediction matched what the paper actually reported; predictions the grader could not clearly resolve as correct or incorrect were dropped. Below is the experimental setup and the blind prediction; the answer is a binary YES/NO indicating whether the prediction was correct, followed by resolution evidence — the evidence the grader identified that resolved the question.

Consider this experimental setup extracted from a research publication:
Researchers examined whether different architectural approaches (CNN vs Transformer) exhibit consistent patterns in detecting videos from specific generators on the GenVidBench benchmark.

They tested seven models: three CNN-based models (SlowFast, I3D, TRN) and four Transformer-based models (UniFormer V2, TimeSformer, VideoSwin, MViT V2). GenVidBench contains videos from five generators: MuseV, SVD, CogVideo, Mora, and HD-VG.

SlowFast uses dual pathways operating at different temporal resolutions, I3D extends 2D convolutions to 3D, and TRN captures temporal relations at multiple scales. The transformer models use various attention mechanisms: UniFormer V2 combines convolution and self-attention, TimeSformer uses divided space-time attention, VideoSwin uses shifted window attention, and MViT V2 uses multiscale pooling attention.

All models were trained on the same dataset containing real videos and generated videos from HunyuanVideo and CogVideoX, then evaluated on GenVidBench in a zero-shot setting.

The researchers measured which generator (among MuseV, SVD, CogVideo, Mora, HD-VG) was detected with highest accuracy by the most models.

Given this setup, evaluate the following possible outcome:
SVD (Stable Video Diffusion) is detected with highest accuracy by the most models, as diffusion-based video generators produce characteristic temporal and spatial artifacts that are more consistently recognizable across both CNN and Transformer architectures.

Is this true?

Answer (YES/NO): NO